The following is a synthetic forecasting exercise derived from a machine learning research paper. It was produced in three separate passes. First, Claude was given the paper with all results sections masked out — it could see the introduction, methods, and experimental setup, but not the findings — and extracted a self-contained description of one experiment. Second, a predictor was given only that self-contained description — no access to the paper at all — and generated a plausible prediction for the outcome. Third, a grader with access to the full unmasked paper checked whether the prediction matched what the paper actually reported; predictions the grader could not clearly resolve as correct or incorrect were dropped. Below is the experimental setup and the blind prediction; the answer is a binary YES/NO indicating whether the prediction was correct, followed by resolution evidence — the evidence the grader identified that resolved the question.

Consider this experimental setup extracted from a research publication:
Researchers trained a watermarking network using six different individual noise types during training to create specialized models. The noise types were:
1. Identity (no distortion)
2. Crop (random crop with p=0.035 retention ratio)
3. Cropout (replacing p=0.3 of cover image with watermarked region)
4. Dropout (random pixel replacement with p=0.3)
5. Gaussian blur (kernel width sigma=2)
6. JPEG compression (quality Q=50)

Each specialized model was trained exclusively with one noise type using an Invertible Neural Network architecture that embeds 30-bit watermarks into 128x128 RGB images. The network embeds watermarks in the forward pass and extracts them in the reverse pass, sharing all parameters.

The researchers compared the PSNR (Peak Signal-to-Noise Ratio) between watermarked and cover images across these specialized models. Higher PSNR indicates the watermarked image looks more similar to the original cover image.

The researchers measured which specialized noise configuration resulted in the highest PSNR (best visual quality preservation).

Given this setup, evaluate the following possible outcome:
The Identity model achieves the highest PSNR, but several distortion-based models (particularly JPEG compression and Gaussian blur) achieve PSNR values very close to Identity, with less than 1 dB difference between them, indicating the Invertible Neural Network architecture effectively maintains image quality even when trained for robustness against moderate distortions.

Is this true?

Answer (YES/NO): NO